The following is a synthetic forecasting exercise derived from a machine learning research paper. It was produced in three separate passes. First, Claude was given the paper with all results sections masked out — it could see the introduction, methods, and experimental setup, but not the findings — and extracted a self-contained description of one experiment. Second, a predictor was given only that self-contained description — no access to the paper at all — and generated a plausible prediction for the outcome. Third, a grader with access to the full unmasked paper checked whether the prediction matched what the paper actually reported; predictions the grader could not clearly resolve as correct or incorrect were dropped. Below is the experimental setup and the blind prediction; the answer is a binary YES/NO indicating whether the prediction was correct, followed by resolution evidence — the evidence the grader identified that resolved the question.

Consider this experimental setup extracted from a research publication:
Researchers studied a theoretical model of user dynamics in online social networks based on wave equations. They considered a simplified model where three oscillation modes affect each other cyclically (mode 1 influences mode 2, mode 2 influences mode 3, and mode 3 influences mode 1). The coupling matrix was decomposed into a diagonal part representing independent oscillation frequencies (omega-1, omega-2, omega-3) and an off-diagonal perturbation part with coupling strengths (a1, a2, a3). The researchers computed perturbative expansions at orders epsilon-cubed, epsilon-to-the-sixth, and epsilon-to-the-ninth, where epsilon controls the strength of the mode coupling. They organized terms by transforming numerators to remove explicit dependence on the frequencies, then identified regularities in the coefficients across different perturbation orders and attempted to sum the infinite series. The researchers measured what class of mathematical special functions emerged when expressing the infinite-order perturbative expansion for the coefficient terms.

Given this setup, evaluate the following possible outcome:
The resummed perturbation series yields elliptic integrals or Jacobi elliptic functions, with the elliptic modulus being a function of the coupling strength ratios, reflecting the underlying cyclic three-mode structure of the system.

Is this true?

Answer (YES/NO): NO